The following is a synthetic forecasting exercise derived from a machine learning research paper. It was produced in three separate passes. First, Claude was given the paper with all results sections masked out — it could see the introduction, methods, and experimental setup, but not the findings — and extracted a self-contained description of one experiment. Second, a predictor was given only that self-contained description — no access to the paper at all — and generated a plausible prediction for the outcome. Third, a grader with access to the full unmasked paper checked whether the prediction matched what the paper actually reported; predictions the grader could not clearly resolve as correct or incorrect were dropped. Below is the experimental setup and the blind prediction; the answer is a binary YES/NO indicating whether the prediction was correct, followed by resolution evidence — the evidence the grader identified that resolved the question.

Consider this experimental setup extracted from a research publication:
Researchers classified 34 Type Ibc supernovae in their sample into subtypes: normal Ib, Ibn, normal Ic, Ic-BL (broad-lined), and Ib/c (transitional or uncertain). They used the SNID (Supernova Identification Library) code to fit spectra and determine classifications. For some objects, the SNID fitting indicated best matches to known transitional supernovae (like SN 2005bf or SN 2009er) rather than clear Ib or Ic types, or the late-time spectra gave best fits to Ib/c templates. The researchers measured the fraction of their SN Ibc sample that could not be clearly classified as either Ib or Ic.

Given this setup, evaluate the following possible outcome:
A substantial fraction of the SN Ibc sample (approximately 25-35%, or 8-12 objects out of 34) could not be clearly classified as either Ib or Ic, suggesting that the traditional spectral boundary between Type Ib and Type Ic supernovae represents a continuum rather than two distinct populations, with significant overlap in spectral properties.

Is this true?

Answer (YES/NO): NO